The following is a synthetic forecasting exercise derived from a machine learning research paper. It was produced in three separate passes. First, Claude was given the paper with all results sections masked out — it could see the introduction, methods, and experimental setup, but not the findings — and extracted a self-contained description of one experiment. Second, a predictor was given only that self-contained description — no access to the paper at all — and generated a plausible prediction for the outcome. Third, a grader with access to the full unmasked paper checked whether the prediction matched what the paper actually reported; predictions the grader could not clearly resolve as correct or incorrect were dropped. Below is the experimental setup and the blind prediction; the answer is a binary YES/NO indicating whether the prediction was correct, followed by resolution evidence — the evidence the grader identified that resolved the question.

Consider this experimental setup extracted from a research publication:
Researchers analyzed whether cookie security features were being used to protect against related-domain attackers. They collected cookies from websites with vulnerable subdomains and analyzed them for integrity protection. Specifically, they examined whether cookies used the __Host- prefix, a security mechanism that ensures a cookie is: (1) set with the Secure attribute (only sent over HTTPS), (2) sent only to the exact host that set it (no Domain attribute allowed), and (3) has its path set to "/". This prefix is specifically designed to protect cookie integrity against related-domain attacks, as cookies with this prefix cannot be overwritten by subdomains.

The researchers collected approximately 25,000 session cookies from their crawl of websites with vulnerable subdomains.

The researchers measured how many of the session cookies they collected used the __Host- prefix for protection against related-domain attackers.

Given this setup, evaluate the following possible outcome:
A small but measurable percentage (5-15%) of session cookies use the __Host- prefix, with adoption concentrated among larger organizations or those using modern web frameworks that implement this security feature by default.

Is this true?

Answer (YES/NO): NO